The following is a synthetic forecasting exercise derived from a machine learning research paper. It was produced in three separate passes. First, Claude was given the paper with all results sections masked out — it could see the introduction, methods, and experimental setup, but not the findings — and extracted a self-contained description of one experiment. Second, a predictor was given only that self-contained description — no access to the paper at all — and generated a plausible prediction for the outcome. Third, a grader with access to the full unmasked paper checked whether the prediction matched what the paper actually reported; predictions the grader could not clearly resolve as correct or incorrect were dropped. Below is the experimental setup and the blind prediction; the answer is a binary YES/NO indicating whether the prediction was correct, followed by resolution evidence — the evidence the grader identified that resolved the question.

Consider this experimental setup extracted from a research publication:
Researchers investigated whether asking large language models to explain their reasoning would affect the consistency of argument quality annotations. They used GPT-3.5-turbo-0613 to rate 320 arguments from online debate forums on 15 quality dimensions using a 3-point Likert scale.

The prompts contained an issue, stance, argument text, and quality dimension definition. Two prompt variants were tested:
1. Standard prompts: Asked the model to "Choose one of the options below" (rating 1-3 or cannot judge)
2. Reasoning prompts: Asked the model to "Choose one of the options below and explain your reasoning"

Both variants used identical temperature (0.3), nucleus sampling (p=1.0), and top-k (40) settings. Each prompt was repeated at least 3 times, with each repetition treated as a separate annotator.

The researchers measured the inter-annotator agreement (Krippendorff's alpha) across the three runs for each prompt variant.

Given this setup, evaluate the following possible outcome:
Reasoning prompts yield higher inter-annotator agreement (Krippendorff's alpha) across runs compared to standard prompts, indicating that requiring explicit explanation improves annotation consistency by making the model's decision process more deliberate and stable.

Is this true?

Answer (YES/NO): YES